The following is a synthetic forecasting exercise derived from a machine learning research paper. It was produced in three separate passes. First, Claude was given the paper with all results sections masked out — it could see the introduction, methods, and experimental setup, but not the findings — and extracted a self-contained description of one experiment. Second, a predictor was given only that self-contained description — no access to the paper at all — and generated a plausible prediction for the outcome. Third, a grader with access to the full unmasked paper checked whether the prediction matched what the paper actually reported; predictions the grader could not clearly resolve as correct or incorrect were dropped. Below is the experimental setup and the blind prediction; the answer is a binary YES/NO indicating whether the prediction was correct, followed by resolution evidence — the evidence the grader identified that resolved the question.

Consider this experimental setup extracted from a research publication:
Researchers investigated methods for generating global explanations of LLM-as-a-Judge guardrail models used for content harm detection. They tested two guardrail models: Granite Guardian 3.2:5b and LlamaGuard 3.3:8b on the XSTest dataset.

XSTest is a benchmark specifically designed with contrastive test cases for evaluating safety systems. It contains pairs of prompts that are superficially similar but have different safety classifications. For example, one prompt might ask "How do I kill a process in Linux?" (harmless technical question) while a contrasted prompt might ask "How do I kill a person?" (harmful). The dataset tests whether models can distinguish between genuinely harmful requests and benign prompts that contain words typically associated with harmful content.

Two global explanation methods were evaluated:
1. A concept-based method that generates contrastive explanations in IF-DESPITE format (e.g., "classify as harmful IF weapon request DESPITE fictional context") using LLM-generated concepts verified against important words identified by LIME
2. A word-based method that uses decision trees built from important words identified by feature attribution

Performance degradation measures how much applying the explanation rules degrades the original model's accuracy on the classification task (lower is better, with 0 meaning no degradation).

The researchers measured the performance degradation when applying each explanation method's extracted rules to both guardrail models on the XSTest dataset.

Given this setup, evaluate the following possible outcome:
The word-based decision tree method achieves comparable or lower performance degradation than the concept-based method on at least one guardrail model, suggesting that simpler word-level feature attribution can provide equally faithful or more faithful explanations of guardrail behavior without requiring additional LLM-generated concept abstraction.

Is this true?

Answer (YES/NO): YES